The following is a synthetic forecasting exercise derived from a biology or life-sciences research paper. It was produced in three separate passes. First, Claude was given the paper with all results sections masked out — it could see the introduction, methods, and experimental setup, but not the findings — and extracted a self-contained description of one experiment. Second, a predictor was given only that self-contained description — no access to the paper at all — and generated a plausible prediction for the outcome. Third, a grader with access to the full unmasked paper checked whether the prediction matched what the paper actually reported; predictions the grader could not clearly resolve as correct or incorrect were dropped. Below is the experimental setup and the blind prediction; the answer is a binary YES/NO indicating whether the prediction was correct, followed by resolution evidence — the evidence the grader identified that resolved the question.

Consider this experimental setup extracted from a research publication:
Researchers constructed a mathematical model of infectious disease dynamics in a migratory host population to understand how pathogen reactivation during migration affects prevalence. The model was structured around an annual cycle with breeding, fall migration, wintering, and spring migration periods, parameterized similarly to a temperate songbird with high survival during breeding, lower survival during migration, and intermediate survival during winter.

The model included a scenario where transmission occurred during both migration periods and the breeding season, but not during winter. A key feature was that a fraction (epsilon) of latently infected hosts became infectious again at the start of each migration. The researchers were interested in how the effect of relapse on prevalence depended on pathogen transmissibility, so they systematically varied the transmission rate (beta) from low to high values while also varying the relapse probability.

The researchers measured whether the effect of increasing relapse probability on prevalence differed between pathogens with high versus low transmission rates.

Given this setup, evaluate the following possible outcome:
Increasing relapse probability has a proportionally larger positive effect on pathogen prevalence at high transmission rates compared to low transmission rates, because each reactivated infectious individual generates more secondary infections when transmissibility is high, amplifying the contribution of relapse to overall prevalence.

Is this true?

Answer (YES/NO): NO